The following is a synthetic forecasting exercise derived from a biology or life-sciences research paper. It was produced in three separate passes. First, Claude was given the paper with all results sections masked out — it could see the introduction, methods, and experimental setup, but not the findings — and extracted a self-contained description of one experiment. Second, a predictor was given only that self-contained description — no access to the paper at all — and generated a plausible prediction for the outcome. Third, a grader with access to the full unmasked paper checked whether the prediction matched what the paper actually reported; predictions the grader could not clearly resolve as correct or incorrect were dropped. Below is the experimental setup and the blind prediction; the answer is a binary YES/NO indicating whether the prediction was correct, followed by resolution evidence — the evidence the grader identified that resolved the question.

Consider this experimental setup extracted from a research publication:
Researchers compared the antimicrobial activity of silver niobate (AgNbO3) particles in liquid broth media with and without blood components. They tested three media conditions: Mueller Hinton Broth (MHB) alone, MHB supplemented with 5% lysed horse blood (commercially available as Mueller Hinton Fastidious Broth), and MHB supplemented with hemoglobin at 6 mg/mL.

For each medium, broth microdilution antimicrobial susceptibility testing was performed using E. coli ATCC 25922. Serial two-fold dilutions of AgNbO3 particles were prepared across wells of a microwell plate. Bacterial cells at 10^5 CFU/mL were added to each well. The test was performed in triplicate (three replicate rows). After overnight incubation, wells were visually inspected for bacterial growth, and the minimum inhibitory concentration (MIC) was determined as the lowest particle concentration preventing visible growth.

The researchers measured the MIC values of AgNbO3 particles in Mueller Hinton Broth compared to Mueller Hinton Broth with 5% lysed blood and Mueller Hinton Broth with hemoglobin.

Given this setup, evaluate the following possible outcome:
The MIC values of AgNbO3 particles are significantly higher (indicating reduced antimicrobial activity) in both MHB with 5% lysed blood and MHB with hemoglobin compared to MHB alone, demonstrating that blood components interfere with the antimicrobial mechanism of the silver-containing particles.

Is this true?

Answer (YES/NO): YES